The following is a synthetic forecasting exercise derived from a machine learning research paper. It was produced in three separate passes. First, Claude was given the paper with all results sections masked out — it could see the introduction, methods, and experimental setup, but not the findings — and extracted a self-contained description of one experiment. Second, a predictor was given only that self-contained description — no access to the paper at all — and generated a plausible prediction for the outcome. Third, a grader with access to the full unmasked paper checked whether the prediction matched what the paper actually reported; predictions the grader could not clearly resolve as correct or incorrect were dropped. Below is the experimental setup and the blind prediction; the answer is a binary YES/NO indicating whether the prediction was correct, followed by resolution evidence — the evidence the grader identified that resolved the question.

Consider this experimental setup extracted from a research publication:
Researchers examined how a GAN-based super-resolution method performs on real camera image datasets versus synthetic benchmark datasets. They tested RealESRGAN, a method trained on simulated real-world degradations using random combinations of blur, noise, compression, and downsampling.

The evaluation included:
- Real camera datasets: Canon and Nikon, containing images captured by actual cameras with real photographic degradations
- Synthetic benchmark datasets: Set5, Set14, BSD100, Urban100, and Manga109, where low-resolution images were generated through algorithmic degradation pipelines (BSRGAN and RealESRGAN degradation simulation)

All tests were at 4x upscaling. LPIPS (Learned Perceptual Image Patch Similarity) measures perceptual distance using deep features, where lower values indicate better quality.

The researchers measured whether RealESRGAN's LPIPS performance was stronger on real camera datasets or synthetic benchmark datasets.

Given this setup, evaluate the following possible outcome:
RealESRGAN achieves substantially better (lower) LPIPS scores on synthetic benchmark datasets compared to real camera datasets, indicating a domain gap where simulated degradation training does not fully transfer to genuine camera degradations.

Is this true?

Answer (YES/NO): NO